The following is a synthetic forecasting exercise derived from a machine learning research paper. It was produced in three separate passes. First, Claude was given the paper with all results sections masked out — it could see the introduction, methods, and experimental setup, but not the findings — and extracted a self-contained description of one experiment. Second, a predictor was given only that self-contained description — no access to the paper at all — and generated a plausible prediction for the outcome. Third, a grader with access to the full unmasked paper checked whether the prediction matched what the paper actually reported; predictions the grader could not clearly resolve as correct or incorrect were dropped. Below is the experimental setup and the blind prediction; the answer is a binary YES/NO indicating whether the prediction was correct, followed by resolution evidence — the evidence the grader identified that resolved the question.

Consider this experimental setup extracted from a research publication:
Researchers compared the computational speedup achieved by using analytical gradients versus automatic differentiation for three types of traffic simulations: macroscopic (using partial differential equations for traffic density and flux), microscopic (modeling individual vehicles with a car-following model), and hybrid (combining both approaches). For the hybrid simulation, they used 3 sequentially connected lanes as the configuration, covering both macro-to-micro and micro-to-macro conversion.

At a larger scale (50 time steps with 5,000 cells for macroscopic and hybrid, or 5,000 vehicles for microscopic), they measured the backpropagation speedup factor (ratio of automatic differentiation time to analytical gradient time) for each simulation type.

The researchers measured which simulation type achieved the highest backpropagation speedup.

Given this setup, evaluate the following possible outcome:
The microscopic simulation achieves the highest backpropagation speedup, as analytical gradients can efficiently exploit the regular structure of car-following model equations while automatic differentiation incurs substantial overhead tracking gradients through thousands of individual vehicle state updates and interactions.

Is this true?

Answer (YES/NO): NO